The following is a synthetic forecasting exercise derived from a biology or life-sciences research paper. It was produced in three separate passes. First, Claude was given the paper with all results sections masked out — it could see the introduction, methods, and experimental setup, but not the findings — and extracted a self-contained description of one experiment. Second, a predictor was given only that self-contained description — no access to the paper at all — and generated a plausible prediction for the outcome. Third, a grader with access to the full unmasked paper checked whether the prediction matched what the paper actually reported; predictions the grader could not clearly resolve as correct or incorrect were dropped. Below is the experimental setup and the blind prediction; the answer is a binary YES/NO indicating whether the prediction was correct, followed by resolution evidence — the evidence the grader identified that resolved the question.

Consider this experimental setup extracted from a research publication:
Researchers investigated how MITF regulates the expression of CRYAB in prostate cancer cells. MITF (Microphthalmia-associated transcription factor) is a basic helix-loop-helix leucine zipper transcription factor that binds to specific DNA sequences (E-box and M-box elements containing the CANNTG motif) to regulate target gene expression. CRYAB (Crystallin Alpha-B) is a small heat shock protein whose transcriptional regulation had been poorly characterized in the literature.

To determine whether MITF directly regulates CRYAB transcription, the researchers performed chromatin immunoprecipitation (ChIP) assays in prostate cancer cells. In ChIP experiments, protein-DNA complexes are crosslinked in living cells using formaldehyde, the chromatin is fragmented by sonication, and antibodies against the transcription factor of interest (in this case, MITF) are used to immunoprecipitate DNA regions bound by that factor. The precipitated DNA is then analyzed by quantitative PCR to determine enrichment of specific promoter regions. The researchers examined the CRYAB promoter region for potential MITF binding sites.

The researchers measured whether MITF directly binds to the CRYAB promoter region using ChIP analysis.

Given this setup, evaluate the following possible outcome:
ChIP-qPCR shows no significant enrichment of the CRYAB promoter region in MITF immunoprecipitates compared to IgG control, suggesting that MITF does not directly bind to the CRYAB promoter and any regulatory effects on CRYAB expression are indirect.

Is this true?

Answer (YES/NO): NO